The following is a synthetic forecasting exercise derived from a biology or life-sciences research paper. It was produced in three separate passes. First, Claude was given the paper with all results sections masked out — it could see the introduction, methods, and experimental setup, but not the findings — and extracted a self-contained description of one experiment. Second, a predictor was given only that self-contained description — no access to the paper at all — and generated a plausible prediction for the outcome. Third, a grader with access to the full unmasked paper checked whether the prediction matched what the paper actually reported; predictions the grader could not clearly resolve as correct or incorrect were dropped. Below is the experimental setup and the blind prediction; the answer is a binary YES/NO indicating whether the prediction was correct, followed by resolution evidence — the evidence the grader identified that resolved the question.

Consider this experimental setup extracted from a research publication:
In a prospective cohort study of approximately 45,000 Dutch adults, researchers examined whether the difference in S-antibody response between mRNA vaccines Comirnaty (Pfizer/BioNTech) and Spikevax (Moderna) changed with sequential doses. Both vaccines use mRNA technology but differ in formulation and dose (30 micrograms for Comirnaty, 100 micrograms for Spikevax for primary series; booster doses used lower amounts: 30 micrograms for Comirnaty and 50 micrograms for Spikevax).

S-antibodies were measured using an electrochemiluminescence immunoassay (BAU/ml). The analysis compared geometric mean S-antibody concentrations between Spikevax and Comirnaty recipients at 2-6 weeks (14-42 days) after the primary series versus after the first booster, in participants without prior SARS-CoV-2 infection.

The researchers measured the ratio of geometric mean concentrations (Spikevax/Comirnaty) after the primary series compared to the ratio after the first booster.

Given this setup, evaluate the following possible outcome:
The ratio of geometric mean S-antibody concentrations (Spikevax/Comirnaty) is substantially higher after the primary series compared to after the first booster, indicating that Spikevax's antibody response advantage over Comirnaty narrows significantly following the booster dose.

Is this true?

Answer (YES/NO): NO